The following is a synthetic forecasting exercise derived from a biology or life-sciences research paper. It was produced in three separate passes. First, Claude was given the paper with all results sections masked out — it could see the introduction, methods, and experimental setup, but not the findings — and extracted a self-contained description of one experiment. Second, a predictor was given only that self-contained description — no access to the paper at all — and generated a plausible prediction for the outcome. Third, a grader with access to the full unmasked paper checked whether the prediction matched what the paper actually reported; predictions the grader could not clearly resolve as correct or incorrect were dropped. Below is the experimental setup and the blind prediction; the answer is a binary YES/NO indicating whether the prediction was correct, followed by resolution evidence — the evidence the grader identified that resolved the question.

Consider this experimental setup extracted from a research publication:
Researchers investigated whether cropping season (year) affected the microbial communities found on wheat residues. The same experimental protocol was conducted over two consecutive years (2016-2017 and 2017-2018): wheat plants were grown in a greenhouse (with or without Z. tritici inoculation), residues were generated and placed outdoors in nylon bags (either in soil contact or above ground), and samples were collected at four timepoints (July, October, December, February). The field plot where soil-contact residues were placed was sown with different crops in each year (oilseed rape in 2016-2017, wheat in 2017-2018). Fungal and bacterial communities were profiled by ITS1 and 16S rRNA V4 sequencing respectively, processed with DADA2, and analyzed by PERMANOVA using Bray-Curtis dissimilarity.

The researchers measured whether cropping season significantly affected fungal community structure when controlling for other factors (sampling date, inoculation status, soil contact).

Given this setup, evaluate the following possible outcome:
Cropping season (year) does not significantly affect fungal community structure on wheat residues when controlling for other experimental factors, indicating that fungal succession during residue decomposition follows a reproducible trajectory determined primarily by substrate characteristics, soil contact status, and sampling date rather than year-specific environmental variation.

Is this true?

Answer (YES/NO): NO